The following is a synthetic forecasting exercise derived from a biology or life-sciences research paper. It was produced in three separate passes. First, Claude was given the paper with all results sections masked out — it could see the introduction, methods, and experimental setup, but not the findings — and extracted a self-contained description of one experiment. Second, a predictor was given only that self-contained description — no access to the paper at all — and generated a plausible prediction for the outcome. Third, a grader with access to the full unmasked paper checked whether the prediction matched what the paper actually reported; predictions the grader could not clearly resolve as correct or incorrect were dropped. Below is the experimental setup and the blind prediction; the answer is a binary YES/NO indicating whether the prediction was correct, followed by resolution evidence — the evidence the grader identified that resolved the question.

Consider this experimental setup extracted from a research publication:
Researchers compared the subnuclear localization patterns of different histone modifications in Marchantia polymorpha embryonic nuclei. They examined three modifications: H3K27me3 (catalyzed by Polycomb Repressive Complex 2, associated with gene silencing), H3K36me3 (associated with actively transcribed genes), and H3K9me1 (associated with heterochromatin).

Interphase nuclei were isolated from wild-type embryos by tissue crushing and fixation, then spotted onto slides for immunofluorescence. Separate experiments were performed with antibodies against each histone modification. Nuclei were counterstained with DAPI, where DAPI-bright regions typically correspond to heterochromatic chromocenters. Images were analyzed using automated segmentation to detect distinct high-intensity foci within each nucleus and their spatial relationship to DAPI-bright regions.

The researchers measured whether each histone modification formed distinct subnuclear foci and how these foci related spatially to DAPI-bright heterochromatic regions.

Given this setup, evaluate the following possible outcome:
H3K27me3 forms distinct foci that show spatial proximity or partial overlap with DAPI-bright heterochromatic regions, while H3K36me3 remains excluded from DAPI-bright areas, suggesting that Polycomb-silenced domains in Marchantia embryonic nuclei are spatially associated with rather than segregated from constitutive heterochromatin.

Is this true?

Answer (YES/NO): NO